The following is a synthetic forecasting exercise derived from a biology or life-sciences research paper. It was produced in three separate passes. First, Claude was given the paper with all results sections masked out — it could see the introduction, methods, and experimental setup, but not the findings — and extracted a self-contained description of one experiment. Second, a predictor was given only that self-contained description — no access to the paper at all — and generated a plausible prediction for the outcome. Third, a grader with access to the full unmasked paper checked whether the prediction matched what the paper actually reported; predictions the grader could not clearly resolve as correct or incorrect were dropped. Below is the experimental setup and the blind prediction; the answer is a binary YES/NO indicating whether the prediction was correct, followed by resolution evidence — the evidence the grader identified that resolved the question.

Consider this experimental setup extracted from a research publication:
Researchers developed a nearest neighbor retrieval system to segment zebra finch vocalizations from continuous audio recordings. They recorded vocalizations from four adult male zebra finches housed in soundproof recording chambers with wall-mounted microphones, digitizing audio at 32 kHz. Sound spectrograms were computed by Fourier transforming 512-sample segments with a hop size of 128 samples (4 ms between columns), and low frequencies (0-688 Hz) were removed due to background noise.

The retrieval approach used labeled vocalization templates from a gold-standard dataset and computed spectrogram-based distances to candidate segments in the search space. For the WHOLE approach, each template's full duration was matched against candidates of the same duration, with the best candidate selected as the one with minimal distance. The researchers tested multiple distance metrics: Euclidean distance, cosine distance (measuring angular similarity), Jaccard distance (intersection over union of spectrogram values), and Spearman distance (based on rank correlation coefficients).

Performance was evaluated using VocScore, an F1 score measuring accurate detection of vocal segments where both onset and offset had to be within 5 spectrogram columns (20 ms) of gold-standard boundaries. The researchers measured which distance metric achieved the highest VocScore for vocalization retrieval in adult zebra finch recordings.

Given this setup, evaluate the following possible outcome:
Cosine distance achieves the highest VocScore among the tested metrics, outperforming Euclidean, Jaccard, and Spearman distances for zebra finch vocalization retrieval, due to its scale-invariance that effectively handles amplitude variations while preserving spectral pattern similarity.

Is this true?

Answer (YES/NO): NO